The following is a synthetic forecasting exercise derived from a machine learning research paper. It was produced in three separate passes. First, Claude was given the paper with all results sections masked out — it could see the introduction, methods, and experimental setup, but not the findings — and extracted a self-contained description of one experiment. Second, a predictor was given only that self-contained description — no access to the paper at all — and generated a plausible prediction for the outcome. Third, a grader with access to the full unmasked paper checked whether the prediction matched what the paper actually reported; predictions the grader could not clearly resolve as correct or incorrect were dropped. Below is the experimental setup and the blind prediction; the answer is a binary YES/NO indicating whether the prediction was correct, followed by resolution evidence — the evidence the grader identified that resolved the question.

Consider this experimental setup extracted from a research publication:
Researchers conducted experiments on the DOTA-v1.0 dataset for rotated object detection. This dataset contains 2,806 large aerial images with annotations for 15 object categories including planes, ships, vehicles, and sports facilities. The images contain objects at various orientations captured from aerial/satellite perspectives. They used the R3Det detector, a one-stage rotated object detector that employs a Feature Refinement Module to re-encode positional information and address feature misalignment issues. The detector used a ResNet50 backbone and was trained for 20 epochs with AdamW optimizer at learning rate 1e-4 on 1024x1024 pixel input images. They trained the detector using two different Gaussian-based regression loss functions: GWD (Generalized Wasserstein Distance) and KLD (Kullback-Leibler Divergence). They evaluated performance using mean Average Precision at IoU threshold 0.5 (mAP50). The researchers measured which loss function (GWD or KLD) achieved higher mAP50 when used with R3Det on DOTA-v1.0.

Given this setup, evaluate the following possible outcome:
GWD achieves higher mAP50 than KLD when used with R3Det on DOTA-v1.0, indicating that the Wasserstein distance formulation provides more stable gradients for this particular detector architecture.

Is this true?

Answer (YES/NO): YES